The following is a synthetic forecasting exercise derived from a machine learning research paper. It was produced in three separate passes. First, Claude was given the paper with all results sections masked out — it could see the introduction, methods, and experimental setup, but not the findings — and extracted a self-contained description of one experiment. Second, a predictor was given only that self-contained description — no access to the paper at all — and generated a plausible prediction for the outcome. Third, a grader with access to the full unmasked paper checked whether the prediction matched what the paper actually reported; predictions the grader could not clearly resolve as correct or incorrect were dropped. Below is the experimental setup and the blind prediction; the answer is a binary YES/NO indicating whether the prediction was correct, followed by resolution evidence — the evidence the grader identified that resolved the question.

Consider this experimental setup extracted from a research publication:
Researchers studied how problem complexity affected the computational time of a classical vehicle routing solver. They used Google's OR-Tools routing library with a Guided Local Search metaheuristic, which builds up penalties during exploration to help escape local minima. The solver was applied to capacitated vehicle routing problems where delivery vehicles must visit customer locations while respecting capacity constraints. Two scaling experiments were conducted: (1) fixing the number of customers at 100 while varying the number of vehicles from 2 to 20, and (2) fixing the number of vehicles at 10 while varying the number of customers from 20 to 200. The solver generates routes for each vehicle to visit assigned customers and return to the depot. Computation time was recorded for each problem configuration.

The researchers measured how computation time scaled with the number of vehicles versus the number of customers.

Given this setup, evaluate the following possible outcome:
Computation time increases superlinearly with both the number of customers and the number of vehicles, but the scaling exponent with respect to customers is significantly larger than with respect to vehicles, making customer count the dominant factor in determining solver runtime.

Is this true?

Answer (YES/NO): NO